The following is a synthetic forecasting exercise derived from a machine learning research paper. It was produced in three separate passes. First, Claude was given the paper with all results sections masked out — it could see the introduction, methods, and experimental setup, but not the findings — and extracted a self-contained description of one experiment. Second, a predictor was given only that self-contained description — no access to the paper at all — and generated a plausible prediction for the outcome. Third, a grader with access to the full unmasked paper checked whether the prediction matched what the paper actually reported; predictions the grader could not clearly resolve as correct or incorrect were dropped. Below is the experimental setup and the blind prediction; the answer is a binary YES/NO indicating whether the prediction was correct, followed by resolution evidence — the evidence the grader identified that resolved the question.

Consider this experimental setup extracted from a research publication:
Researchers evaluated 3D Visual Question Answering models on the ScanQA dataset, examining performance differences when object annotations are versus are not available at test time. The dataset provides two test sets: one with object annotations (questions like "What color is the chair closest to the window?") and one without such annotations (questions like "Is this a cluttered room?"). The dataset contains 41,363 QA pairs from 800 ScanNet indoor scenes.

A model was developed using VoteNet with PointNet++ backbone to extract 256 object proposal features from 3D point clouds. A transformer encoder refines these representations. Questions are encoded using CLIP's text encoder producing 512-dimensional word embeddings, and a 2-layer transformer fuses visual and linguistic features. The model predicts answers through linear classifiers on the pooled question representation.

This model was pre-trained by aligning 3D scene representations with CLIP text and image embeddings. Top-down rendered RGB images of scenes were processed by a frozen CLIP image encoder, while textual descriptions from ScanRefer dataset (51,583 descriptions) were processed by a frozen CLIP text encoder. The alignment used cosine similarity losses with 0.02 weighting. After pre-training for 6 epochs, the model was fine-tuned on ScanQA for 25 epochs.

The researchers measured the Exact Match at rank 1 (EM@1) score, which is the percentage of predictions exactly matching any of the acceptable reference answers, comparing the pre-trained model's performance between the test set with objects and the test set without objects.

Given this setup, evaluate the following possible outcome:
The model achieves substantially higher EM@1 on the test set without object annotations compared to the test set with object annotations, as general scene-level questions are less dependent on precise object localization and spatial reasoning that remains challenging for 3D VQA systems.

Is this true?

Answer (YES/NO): NO